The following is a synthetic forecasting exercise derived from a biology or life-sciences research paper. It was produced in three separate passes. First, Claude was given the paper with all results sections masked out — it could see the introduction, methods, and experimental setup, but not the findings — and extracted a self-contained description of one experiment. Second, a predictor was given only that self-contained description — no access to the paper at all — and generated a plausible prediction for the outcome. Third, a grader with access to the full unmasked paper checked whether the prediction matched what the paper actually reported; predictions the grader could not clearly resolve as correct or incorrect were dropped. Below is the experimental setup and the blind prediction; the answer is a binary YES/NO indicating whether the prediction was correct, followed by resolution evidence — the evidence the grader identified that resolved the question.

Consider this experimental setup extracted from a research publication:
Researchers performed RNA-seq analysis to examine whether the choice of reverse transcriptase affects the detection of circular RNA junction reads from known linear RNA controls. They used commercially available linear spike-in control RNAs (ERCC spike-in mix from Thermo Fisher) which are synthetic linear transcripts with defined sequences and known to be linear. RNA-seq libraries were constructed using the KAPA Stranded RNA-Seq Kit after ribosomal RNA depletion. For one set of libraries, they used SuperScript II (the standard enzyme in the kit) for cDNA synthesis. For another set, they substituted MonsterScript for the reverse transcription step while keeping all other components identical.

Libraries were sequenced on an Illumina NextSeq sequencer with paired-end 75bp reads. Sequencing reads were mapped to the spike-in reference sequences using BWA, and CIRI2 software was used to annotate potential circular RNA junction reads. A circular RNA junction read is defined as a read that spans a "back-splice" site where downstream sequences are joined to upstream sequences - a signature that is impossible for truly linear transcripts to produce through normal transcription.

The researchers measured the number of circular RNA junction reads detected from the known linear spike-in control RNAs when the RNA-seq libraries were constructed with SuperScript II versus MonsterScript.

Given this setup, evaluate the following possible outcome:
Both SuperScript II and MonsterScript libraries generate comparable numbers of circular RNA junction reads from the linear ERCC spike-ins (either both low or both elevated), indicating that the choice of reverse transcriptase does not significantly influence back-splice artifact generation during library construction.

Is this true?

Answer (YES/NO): NO